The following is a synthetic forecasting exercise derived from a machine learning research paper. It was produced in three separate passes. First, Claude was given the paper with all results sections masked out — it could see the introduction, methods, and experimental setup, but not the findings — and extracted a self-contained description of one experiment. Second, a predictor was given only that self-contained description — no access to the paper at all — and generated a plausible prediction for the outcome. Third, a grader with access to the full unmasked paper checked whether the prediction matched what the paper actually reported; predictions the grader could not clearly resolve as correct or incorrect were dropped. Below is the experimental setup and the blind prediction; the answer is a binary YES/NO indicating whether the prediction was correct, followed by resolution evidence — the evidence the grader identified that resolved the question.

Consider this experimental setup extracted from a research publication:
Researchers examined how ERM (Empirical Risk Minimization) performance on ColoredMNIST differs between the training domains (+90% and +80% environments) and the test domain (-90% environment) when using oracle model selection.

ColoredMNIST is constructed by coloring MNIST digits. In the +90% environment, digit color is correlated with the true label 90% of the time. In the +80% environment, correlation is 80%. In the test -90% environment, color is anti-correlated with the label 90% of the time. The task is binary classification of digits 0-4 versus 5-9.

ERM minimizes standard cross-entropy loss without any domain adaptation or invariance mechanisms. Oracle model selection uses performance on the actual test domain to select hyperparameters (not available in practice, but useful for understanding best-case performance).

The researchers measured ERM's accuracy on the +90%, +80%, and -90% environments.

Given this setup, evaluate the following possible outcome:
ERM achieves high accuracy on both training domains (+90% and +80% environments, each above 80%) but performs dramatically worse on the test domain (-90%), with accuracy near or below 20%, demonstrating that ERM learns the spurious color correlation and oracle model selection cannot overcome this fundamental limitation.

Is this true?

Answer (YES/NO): NO